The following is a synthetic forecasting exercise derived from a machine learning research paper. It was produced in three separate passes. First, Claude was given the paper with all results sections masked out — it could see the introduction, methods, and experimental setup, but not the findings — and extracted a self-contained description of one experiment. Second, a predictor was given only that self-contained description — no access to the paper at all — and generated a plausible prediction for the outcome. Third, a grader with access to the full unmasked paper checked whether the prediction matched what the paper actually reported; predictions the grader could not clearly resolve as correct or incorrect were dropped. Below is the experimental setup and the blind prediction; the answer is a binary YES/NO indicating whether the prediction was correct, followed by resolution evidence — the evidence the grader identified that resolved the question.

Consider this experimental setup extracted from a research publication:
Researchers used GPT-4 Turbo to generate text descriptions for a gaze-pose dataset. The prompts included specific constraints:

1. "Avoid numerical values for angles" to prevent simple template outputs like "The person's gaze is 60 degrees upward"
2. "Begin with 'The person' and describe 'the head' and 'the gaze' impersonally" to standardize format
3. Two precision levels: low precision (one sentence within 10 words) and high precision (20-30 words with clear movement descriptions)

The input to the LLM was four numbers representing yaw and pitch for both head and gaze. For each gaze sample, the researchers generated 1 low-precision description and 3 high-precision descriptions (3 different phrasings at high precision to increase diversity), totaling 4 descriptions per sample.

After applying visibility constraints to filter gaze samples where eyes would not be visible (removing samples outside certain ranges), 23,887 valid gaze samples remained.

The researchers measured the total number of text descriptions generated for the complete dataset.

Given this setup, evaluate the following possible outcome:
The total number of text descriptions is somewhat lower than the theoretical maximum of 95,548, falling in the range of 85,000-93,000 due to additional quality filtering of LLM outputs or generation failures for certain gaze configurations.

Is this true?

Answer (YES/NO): NO